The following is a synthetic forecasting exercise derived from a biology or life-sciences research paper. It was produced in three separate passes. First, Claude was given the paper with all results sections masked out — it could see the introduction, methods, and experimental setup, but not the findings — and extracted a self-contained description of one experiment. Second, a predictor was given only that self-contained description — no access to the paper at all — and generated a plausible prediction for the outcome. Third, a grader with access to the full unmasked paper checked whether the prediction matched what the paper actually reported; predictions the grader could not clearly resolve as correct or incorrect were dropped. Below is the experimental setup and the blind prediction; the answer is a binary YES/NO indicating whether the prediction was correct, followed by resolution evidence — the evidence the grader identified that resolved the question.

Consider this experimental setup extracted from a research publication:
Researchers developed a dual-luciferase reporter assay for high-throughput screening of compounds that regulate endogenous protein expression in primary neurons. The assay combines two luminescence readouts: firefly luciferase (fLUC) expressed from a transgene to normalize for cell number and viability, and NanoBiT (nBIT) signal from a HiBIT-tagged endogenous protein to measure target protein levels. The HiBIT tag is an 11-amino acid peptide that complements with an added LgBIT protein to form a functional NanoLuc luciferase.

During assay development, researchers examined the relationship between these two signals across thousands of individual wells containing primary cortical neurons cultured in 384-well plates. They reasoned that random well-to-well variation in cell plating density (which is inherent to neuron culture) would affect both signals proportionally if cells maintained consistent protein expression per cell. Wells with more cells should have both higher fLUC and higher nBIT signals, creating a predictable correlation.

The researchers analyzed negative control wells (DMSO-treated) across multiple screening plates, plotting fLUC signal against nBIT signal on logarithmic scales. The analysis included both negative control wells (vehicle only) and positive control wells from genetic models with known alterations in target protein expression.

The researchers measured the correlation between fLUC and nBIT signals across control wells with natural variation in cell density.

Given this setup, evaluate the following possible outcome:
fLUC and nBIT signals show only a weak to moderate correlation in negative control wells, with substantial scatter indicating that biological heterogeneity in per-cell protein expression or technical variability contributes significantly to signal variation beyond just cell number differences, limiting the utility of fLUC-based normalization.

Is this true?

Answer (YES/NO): NO